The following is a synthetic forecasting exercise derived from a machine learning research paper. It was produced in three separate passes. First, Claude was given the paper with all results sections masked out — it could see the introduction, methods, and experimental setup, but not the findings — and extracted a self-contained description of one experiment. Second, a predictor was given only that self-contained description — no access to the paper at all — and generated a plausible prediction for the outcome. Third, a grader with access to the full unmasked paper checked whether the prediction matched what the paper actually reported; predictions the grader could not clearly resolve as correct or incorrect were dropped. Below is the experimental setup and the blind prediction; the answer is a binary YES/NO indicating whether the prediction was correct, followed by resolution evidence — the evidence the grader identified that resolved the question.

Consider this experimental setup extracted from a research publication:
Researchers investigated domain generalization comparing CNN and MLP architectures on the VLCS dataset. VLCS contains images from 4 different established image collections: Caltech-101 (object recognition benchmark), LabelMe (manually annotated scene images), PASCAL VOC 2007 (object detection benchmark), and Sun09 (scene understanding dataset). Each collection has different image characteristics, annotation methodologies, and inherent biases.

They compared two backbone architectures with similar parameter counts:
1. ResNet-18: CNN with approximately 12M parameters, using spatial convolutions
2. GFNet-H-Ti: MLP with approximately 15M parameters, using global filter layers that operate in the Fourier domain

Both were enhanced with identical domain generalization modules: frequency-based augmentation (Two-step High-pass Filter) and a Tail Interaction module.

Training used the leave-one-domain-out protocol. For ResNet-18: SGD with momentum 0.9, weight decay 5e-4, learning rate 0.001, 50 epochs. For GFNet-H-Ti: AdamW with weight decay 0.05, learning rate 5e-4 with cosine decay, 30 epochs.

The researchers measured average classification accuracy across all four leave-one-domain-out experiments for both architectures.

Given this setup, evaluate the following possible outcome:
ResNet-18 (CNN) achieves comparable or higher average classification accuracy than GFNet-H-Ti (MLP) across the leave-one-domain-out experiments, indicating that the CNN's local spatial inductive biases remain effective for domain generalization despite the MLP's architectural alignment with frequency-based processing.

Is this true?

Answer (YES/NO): NO